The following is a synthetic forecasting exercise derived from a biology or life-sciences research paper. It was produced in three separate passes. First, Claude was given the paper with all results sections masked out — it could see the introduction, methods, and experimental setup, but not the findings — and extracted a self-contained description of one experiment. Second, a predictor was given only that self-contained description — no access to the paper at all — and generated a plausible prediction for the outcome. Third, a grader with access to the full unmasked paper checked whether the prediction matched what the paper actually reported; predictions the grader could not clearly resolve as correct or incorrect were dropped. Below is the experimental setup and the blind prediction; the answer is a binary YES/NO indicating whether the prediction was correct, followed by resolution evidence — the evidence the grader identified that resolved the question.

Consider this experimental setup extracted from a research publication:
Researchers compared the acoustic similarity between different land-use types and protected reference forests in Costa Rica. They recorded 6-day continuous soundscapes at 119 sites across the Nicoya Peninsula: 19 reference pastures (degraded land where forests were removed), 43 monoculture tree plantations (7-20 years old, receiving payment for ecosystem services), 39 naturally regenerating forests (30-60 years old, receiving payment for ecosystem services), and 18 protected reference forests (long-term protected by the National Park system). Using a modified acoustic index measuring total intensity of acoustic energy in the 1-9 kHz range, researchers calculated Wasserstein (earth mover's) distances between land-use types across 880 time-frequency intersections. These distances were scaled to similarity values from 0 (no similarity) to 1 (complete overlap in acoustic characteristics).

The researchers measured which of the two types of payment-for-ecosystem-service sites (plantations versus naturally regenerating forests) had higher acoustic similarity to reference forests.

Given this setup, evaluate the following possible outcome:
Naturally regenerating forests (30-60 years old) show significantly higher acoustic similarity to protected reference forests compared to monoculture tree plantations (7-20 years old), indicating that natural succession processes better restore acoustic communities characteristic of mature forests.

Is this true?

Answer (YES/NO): YES